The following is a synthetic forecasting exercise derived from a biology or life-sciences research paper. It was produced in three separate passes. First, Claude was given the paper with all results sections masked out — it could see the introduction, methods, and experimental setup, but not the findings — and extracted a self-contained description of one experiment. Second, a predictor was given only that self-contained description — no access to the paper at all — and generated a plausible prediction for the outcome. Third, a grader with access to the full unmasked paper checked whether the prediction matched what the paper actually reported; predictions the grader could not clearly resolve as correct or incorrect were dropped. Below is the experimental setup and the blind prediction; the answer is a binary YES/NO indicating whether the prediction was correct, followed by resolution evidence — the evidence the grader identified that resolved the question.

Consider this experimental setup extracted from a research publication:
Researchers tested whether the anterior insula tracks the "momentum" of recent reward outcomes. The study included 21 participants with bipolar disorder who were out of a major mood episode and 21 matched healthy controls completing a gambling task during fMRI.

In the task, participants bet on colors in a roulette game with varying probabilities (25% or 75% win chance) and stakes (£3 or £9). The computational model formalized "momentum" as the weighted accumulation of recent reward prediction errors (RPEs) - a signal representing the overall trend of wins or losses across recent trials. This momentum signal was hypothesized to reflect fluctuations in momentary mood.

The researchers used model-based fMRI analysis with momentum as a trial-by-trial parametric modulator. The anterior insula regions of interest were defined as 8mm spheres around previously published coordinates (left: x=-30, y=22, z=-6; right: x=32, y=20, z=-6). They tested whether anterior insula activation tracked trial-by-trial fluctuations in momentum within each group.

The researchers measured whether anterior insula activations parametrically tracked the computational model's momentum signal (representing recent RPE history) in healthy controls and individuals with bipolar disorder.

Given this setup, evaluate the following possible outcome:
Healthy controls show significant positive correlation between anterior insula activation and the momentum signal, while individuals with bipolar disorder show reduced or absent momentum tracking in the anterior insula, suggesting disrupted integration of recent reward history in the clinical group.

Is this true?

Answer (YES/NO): NO